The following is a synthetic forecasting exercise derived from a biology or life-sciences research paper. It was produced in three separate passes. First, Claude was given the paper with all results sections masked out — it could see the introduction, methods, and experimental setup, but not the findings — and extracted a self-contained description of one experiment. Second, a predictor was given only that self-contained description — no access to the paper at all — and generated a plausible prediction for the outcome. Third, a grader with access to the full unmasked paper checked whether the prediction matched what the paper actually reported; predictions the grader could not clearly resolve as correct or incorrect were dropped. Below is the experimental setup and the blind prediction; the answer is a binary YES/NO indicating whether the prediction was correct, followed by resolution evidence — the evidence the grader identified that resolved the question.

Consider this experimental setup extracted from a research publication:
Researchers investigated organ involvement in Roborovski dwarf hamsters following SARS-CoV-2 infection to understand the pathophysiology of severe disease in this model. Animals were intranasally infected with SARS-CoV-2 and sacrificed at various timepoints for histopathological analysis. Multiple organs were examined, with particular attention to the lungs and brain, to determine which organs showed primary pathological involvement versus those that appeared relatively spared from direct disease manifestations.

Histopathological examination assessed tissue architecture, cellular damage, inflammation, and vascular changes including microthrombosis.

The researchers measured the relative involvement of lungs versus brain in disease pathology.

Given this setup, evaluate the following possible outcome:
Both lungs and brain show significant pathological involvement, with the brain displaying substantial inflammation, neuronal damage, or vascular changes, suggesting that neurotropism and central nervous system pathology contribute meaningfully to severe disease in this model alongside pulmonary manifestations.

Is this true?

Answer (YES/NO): NO